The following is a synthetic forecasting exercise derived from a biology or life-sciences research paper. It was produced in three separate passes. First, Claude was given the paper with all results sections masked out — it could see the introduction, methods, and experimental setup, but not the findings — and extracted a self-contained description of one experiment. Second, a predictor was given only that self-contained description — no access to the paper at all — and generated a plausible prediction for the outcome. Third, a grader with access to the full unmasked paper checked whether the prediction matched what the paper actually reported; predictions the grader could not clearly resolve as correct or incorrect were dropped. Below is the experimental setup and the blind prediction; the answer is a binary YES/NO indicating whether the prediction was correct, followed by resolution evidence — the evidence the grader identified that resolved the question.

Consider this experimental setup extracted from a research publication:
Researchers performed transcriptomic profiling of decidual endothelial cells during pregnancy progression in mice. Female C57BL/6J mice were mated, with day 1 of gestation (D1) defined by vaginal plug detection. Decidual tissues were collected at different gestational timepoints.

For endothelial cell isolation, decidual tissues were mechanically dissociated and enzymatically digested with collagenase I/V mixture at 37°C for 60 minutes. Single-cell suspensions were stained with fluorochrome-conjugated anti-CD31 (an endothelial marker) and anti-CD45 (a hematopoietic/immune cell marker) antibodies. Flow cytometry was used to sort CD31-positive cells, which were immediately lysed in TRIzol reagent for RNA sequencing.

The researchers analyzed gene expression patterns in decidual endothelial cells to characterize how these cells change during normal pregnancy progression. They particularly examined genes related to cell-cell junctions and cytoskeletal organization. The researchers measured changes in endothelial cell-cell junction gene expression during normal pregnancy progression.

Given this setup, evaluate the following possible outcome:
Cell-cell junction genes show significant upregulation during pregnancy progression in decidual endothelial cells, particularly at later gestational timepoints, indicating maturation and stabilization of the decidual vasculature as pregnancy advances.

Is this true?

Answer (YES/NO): NO